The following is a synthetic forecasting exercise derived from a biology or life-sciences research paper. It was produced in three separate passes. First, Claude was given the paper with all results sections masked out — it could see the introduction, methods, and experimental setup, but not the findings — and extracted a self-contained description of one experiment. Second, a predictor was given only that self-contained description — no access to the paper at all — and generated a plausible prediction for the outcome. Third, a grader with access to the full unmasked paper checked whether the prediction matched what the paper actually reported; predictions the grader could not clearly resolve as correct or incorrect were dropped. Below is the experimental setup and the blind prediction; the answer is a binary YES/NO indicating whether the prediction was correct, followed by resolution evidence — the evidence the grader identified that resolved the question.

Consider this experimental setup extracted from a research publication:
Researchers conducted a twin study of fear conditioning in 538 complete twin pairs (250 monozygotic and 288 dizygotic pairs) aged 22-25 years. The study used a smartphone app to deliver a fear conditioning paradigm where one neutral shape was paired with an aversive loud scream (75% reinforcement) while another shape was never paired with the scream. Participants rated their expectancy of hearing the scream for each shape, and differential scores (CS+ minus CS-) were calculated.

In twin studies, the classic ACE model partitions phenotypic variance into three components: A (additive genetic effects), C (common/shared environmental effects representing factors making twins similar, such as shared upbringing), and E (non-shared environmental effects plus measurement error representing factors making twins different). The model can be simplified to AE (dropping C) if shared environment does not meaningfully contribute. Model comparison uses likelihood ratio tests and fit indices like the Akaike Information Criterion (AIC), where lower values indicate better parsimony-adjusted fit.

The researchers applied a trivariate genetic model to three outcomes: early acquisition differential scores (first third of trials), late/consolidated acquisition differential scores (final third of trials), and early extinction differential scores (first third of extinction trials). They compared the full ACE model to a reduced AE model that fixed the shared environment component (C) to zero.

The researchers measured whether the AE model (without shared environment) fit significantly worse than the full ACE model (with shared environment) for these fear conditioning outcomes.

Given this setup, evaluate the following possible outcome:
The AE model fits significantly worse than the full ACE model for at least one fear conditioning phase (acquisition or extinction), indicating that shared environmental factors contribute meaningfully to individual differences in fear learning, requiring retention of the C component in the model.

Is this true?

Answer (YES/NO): NO